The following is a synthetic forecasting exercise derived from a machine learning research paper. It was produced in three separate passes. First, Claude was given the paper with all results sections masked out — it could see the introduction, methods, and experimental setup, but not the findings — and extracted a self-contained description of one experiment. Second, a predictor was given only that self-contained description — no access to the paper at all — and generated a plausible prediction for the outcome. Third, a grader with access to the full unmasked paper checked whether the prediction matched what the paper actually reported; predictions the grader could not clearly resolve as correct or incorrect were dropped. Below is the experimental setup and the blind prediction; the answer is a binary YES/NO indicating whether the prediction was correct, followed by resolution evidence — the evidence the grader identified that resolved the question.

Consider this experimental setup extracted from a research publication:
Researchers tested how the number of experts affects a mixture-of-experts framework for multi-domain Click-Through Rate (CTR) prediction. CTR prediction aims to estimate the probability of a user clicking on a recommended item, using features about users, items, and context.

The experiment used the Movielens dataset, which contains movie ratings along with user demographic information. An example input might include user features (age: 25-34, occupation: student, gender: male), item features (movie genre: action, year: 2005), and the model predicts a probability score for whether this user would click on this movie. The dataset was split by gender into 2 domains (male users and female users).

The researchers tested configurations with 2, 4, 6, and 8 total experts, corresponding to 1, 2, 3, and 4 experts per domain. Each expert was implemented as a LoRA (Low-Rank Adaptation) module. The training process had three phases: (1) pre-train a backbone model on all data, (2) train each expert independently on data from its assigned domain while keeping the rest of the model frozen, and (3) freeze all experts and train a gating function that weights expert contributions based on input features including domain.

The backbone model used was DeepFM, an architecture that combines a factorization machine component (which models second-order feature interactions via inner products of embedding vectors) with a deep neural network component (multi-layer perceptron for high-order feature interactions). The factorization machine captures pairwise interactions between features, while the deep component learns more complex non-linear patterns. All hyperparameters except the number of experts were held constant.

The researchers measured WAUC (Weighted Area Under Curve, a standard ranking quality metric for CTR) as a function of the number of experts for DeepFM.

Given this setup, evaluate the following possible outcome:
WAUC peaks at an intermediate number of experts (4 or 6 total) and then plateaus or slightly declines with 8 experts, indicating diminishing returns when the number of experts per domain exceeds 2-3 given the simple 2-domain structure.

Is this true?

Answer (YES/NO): YES